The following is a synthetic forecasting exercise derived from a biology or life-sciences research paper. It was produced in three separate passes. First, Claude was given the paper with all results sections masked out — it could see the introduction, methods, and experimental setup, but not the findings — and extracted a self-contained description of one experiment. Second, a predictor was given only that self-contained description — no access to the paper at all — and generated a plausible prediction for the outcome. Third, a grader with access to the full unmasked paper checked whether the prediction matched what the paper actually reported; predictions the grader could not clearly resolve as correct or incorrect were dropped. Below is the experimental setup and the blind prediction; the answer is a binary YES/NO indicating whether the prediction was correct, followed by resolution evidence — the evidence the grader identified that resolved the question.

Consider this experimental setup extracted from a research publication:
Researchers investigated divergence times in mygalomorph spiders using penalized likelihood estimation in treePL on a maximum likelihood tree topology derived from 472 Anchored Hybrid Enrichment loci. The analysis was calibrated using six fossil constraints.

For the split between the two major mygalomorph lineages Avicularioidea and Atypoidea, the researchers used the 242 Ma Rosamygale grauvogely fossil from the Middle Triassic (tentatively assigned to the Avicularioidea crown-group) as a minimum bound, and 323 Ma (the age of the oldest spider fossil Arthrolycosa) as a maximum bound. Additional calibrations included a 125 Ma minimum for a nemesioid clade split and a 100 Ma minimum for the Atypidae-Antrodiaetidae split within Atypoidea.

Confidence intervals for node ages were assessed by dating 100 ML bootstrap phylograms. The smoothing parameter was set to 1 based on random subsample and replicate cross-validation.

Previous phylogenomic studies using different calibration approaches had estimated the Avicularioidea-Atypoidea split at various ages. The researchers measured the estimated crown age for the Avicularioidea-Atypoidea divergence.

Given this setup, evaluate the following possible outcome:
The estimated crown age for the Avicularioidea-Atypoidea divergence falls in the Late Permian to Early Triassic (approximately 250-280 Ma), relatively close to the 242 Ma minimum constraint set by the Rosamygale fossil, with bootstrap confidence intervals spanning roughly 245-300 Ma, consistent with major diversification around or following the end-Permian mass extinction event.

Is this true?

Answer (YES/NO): NO